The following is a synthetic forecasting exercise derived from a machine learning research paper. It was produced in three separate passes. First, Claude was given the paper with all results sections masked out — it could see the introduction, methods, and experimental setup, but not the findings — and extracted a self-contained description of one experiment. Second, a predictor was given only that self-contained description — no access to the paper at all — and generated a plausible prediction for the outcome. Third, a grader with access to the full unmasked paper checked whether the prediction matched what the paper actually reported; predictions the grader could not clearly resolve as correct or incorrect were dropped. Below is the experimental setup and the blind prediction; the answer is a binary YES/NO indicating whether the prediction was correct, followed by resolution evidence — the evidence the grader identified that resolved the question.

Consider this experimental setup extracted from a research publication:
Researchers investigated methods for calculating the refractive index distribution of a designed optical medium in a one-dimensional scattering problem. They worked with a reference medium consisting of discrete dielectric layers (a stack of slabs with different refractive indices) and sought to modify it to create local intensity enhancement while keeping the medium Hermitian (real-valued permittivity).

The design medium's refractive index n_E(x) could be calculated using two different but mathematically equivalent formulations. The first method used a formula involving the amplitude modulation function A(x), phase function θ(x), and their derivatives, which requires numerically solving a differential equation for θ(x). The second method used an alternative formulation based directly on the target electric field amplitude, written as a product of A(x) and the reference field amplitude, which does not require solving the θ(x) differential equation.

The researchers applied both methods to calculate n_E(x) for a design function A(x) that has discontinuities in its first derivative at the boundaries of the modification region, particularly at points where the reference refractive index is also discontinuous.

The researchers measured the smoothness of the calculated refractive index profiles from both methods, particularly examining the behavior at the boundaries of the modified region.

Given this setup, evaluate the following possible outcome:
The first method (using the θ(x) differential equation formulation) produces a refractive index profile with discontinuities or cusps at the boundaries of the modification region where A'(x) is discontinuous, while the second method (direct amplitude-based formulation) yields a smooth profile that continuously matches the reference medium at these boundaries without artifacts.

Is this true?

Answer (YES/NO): NO